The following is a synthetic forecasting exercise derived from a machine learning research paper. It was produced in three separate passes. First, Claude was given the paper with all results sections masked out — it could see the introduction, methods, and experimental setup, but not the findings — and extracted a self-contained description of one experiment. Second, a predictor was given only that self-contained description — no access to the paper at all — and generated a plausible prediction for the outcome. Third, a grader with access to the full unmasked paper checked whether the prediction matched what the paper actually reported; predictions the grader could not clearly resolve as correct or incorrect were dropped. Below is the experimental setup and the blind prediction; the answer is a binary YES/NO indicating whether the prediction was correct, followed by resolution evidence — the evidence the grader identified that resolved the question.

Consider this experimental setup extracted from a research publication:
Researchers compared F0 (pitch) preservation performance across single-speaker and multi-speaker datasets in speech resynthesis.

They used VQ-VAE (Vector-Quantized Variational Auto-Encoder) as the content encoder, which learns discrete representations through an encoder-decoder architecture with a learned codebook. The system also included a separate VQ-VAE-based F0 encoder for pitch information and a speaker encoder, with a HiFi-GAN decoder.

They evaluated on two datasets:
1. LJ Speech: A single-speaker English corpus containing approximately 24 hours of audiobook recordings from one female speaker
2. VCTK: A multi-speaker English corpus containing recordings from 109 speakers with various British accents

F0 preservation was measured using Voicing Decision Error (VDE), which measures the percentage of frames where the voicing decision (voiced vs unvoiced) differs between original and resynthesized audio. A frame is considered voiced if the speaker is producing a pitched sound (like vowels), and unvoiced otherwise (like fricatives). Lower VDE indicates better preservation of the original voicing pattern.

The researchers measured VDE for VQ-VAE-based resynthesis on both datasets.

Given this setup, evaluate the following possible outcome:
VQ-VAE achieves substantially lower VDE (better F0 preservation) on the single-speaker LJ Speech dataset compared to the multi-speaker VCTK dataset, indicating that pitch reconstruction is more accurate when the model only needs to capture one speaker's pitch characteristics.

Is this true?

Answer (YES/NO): NO